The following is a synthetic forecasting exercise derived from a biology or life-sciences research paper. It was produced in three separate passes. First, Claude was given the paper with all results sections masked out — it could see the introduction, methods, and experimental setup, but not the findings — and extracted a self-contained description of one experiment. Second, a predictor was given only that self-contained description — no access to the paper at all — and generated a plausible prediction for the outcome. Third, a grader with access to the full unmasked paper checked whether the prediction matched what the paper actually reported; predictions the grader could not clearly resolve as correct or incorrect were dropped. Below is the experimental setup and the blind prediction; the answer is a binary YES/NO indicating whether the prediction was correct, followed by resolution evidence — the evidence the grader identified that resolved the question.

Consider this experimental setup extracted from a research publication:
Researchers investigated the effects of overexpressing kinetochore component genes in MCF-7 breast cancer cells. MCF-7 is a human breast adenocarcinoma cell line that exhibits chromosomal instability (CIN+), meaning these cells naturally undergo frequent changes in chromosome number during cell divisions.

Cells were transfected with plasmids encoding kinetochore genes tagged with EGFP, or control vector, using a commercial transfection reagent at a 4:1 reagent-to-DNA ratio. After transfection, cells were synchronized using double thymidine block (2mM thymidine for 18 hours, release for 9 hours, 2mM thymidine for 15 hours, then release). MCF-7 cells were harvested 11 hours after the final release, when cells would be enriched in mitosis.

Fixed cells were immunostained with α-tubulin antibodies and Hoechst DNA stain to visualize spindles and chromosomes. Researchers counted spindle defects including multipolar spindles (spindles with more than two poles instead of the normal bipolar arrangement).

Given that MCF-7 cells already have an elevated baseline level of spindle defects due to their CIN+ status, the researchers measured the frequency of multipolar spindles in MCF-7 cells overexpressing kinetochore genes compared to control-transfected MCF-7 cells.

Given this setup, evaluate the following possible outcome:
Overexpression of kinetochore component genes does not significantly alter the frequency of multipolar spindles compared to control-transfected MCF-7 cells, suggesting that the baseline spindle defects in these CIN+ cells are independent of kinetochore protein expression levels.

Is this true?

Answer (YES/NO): YES